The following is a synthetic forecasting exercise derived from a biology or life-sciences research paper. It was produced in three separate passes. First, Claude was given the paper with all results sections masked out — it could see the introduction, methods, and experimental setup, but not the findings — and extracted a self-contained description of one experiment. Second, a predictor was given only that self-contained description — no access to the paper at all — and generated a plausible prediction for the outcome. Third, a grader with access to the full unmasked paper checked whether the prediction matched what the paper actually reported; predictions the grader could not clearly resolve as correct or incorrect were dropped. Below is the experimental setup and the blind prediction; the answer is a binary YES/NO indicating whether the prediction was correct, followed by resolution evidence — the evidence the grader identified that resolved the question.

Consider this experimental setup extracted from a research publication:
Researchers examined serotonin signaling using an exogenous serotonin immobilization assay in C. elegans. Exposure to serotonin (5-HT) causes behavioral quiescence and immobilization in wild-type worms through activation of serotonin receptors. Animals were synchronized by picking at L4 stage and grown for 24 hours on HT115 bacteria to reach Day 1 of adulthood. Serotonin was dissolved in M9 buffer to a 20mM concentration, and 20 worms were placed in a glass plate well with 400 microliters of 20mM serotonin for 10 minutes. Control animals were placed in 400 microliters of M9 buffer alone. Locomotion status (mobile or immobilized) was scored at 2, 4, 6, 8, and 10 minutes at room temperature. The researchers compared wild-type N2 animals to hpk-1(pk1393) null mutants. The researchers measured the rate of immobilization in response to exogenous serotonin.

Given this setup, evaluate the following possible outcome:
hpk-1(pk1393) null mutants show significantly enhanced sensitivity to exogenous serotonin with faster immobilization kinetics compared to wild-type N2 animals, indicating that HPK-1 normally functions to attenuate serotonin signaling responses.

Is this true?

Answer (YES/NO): YES